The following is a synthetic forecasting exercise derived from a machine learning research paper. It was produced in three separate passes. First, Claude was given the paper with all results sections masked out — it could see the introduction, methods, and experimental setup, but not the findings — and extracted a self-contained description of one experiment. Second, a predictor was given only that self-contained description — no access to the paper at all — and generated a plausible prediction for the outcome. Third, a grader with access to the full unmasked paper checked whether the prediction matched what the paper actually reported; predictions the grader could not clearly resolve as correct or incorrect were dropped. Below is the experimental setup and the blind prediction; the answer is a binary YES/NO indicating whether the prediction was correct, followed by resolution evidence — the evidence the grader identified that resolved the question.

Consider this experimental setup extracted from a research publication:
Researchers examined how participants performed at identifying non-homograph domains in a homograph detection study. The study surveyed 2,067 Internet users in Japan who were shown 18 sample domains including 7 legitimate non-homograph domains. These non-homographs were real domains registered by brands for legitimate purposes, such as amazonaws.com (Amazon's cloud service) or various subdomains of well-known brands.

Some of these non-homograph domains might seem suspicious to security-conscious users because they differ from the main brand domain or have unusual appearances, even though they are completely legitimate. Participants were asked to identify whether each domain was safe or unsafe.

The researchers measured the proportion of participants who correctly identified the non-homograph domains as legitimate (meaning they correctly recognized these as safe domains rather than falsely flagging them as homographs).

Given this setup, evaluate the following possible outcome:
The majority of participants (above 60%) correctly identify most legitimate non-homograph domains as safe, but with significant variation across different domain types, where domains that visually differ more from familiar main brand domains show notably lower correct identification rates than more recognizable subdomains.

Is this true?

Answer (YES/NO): NO